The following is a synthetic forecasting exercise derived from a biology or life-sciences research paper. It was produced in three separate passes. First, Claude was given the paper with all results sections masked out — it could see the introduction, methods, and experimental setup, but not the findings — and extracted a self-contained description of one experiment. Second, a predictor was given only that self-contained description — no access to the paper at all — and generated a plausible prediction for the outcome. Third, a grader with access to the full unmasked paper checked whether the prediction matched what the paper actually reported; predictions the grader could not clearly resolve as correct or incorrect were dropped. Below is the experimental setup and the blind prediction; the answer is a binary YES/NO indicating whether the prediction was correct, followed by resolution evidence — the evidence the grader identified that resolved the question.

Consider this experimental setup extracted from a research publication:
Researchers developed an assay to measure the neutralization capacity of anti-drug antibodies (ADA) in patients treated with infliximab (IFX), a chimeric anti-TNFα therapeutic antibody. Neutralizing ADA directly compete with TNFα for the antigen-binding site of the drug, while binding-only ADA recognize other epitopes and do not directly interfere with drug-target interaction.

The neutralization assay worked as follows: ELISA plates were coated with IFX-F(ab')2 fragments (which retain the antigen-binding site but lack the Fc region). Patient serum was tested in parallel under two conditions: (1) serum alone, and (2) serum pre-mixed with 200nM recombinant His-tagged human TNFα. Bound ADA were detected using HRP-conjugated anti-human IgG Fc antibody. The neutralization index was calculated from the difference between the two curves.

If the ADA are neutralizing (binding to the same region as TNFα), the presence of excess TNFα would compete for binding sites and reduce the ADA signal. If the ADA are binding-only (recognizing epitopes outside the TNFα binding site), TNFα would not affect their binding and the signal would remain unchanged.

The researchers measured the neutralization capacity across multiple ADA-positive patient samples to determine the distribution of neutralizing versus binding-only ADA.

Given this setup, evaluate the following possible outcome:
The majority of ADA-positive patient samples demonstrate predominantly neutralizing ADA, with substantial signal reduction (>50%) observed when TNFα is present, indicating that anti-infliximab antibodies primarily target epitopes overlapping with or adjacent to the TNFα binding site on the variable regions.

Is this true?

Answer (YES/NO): NO